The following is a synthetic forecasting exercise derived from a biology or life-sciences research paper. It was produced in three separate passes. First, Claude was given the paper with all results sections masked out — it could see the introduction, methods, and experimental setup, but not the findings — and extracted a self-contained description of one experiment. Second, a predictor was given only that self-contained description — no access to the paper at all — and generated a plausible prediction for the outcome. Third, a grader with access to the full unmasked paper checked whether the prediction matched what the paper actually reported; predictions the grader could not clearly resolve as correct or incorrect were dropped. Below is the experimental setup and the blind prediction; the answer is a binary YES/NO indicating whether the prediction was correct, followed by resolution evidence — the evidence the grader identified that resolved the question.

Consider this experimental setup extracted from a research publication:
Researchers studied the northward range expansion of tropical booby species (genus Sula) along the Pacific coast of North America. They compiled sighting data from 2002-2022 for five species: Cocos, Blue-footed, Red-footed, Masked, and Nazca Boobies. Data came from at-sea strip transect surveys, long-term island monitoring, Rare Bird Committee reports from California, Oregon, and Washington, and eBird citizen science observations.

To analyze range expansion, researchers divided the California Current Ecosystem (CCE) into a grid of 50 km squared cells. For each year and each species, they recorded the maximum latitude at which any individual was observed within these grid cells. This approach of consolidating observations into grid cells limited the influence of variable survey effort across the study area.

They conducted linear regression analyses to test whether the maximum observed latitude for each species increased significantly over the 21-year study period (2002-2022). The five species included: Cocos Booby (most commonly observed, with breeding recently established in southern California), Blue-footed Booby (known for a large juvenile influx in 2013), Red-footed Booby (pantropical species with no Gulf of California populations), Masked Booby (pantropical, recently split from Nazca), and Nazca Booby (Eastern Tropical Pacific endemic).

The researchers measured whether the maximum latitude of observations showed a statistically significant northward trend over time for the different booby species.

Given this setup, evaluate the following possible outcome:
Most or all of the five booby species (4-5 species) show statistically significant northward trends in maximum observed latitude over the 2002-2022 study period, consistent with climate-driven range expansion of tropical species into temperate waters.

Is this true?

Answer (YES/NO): YES